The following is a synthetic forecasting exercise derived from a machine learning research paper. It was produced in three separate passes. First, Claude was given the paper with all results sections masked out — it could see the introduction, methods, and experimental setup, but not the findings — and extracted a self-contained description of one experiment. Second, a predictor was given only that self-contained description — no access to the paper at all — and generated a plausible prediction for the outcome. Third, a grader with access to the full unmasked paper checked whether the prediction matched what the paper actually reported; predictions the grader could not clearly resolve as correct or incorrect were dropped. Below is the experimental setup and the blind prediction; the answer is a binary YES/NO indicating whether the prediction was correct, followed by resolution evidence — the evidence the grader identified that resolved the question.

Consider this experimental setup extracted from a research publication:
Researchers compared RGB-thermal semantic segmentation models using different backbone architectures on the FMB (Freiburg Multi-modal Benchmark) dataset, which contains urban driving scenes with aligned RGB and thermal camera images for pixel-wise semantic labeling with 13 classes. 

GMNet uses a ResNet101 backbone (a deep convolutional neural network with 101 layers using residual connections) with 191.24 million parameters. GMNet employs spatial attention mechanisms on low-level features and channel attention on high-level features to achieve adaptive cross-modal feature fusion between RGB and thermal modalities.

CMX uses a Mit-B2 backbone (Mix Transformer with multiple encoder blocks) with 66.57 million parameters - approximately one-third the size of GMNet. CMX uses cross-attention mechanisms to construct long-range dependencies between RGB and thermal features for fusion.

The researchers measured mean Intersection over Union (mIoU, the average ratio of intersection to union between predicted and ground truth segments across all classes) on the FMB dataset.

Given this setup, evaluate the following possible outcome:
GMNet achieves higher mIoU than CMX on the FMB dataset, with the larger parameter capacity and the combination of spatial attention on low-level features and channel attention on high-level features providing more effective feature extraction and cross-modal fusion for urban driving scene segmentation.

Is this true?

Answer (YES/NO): NO